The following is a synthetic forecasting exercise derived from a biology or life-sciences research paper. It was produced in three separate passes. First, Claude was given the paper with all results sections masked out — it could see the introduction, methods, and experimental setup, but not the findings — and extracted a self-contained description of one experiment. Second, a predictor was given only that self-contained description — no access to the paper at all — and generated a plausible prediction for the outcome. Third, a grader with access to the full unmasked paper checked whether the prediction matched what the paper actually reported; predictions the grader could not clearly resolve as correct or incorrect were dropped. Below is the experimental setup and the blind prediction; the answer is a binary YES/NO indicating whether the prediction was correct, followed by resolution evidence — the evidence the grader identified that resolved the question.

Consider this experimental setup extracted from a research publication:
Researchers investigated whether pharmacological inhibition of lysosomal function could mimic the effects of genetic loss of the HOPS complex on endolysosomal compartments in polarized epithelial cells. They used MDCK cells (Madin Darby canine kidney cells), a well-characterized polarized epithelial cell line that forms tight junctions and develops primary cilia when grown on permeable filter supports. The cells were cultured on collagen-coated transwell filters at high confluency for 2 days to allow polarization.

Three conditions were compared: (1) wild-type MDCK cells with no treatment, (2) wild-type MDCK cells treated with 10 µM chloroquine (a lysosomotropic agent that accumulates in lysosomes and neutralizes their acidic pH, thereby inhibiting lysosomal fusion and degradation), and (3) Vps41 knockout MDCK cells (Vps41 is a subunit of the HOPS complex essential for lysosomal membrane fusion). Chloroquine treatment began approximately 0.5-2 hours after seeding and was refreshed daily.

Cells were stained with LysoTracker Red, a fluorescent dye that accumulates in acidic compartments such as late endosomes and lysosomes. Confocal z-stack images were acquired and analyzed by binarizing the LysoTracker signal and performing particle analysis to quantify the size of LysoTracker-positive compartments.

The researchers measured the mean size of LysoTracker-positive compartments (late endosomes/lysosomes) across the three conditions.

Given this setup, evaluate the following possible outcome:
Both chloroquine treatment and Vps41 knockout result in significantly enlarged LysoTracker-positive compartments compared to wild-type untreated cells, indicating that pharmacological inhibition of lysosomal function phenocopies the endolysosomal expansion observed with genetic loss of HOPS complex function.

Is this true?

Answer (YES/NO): YES